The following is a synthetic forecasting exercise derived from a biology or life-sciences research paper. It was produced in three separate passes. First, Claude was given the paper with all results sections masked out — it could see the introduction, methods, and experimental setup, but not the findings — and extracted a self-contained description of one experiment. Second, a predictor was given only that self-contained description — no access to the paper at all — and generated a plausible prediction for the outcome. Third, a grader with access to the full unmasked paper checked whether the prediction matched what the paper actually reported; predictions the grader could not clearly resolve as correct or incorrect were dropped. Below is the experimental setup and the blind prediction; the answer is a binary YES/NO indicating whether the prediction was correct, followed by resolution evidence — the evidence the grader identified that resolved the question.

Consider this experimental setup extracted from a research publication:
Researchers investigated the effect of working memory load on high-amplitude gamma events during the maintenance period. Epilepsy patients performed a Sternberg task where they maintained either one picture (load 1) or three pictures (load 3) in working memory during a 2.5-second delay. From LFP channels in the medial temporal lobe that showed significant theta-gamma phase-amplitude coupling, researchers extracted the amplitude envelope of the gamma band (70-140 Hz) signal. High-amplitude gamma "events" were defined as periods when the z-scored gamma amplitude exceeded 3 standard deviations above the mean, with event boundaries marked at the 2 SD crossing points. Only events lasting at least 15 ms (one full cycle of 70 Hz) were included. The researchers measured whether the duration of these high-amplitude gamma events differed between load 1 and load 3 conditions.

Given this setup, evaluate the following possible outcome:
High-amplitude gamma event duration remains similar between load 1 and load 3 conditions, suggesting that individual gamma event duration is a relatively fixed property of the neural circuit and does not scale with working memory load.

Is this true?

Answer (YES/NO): NO